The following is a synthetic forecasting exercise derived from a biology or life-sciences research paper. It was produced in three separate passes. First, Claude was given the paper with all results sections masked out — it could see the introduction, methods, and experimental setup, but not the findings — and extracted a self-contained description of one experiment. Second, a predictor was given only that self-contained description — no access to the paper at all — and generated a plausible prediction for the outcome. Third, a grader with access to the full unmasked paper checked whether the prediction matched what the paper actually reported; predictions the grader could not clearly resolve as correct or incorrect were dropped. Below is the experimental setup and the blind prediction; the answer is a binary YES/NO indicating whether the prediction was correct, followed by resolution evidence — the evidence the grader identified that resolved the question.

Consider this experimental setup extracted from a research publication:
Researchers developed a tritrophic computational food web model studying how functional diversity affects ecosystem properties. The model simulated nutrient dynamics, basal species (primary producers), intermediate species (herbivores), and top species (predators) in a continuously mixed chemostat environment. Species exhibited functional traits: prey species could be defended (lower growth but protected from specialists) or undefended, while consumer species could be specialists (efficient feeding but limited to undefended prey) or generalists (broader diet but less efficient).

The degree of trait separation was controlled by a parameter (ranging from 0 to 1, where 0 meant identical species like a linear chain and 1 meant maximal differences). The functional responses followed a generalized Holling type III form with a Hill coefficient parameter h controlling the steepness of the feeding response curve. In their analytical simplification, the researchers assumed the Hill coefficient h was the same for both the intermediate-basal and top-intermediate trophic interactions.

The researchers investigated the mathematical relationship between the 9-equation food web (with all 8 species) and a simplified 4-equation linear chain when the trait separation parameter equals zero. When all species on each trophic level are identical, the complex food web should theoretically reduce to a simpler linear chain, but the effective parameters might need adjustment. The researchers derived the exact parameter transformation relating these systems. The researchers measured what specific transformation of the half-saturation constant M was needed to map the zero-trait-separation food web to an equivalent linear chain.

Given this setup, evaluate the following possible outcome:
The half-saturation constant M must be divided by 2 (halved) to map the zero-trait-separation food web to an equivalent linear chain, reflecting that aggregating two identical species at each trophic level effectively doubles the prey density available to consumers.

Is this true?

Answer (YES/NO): NO